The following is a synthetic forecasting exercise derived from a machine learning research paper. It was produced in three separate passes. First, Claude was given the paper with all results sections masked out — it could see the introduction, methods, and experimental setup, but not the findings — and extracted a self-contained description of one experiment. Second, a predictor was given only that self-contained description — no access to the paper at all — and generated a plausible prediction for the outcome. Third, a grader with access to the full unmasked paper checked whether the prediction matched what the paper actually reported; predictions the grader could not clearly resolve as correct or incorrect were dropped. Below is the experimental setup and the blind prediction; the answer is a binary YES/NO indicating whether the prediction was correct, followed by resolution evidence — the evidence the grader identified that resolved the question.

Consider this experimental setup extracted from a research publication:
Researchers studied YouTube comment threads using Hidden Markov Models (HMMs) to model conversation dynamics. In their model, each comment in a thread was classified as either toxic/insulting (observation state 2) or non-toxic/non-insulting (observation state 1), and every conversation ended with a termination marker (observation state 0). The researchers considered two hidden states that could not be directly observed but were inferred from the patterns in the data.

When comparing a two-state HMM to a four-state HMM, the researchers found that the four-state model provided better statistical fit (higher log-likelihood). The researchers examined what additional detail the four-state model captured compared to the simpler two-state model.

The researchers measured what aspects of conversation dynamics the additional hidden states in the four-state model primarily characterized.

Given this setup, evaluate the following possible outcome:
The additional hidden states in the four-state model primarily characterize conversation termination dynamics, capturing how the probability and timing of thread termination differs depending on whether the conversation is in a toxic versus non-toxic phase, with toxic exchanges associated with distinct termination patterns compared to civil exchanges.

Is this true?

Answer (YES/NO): NO